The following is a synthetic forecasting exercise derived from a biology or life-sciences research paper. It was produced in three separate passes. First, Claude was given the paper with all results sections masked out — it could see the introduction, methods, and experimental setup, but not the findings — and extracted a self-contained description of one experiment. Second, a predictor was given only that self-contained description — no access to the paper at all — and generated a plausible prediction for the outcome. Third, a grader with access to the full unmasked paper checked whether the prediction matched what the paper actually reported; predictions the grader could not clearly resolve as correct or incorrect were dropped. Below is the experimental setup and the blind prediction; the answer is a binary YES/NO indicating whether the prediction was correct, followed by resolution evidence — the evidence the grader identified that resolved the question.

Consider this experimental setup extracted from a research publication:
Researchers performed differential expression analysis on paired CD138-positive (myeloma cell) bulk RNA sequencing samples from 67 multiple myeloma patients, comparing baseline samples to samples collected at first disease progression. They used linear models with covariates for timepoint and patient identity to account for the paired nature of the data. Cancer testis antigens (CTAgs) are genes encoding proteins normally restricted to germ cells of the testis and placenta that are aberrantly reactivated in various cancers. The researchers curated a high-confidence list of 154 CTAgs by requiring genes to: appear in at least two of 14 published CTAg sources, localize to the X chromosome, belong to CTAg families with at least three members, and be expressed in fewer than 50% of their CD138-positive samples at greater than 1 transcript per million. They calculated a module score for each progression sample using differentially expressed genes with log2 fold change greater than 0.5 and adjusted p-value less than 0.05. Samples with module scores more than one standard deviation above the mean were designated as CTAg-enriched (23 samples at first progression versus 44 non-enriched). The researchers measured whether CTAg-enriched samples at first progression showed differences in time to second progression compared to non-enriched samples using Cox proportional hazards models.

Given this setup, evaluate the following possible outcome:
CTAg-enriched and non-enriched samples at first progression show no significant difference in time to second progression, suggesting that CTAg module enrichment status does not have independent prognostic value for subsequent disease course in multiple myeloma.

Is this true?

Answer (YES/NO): NO